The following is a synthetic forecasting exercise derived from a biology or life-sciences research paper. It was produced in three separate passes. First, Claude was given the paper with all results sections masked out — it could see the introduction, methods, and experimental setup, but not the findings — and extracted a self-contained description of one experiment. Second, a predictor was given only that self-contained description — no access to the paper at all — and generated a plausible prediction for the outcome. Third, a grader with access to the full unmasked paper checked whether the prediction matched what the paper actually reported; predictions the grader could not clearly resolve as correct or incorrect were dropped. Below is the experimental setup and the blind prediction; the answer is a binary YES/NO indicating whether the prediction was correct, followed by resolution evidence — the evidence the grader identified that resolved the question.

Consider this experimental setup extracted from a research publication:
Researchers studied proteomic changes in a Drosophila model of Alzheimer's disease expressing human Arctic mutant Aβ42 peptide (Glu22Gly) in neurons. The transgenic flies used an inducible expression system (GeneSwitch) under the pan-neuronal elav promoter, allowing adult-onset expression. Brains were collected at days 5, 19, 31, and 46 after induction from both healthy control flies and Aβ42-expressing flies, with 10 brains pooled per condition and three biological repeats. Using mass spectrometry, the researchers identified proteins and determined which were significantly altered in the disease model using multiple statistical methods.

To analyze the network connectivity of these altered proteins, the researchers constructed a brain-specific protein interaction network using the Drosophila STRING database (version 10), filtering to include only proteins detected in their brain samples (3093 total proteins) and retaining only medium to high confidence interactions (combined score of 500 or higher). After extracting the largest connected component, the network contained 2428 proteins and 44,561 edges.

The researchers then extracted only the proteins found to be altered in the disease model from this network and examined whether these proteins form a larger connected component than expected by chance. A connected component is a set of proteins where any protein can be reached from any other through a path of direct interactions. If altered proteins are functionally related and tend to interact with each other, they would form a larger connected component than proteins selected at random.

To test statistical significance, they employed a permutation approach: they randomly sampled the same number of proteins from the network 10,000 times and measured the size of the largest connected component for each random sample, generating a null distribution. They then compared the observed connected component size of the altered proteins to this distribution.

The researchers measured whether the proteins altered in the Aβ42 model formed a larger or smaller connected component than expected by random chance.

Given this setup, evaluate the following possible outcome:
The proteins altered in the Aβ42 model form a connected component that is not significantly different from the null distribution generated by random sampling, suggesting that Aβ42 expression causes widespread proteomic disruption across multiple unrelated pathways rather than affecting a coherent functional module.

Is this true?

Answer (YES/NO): NO